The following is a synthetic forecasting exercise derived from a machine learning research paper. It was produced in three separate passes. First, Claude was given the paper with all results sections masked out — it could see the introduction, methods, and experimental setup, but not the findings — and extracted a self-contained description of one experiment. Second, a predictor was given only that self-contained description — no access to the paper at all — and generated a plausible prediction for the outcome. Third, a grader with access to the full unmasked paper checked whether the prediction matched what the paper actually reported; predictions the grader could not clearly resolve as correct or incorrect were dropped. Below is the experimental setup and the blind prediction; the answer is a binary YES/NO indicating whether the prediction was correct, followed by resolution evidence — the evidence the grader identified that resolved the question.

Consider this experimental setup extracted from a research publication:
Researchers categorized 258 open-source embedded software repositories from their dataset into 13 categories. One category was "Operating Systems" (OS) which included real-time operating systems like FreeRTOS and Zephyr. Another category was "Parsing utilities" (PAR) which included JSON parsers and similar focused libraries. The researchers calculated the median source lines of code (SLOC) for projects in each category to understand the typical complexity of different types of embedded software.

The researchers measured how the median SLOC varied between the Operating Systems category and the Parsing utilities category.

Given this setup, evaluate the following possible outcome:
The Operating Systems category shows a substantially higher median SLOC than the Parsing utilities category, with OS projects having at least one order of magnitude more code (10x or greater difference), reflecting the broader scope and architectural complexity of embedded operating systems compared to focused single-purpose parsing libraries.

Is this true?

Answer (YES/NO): YES